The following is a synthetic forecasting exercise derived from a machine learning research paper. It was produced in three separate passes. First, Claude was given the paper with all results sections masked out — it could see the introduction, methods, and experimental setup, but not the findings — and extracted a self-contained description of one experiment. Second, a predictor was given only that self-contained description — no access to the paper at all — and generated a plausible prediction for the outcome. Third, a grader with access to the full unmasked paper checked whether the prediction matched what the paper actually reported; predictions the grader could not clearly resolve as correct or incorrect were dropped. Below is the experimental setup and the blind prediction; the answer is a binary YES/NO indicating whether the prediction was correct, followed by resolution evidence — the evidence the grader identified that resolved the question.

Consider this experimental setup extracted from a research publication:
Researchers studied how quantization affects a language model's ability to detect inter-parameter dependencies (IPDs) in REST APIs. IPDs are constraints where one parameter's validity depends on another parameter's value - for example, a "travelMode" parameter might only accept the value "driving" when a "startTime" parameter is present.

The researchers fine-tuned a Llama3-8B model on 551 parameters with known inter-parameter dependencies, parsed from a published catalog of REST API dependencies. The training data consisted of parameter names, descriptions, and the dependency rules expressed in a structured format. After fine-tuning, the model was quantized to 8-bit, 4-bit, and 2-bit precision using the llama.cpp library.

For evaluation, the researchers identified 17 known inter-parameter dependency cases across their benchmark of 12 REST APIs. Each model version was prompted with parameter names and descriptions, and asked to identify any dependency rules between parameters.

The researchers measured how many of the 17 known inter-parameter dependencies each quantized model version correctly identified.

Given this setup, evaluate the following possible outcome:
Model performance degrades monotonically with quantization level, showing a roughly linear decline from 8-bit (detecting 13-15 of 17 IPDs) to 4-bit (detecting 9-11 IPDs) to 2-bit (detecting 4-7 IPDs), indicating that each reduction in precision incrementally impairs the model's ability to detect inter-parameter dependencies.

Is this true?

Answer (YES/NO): NO